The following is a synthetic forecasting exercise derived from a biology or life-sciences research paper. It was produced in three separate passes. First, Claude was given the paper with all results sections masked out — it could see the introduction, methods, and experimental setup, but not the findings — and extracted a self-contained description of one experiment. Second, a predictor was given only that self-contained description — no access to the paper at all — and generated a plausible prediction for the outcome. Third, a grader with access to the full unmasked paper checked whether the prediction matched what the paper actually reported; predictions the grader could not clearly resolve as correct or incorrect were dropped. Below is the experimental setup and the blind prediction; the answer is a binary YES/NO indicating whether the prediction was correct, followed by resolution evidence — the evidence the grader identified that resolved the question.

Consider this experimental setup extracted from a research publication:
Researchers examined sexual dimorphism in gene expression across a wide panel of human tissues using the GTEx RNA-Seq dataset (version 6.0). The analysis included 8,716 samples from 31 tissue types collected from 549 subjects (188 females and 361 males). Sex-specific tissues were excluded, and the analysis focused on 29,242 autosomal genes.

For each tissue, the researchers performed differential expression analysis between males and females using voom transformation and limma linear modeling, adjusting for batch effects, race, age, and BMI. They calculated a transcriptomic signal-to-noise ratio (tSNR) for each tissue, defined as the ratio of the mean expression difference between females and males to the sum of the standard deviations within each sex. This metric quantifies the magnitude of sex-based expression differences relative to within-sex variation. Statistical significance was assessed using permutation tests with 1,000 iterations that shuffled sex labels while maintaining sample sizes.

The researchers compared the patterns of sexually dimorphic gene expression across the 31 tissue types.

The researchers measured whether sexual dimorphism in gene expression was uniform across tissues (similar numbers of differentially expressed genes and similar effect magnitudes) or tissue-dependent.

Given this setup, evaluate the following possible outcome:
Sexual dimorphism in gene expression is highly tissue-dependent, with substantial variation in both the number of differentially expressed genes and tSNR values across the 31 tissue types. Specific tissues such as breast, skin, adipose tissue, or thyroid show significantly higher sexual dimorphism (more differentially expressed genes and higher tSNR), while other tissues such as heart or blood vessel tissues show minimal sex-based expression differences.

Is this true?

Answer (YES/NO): YES